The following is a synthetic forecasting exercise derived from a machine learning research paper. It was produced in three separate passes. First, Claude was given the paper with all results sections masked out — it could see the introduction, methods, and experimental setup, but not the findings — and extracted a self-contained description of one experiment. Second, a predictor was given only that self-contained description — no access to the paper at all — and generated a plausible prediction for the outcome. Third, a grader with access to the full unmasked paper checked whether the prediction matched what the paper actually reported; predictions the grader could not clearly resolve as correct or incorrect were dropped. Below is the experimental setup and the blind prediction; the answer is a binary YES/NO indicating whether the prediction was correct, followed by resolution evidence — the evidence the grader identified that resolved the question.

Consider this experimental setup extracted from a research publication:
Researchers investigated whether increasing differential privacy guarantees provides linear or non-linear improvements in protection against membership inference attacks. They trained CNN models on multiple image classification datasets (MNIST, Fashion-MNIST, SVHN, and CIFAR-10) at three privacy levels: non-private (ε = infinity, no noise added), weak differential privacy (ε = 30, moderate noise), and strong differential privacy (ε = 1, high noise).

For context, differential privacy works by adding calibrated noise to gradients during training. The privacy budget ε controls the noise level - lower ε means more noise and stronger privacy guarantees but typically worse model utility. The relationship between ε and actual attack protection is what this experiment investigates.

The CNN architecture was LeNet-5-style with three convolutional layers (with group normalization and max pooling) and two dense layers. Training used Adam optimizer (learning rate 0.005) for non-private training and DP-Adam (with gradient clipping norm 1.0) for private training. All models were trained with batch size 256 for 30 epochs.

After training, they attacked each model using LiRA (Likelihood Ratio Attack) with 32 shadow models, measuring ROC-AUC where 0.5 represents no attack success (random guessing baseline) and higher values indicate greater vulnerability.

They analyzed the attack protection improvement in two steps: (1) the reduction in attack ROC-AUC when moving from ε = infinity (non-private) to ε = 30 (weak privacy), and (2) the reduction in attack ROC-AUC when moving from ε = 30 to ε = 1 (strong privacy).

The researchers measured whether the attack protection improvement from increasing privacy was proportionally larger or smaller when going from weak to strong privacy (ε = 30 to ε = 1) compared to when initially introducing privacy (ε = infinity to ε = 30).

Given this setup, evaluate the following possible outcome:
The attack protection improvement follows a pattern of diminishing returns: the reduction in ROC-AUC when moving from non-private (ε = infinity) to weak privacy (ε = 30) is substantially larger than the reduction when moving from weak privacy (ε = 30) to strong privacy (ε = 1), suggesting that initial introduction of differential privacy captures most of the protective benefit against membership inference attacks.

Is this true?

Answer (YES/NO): YES